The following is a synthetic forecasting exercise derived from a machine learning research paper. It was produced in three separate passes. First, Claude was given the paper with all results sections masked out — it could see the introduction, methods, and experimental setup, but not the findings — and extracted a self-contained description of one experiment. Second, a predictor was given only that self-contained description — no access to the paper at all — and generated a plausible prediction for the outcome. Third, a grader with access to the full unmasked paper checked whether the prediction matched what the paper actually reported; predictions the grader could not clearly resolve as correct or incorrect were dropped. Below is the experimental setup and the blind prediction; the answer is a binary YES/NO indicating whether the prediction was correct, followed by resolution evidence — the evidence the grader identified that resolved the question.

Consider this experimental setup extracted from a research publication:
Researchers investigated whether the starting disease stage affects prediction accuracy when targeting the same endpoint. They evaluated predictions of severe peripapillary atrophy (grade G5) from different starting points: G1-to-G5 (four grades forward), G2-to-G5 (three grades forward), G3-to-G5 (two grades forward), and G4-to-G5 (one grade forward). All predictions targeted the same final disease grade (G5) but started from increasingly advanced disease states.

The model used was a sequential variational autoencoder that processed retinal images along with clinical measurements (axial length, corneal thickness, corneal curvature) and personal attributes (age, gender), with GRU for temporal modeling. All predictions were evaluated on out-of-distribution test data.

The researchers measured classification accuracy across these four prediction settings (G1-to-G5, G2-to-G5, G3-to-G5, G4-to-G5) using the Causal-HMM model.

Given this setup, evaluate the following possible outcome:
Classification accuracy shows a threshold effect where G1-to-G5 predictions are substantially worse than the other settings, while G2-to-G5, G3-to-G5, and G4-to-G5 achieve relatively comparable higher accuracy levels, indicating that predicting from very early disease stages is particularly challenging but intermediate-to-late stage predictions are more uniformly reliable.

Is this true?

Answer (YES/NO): NO